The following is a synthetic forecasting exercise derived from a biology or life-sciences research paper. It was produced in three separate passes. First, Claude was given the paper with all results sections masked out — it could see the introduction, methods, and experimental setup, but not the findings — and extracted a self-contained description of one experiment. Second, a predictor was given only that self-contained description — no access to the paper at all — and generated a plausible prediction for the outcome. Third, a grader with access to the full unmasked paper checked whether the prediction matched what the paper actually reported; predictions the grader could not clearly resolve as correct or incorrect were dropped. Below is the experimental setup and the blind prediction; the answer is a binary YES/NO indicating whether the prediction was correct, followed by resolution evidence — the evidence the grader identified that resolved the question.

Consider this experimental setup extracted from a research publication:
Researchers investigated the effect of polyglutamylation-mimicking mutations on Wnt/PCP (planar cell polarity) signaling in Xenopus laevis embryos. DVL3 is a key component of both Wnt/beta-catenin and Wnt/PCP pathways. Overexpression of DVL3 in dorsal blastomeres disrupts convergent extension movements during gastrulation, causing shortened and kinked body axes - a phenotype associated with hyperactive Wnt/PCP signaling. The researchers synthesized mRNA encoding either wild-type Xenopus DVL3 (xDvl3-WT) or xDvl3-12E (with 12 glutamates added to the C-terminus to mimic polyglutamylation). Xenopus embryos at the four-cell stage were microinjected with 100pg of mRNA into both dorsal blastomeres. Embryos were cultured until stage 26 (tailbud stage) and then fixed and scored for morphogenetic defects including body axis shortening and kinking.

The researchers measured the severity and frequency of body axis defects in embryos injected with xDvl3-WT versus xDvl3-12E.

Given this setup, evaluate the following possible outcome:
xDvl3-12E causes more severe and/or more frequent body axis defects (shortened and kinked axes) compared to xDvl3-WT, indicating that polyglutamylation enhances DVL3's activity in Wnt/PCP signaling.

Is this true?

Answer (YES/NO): YES